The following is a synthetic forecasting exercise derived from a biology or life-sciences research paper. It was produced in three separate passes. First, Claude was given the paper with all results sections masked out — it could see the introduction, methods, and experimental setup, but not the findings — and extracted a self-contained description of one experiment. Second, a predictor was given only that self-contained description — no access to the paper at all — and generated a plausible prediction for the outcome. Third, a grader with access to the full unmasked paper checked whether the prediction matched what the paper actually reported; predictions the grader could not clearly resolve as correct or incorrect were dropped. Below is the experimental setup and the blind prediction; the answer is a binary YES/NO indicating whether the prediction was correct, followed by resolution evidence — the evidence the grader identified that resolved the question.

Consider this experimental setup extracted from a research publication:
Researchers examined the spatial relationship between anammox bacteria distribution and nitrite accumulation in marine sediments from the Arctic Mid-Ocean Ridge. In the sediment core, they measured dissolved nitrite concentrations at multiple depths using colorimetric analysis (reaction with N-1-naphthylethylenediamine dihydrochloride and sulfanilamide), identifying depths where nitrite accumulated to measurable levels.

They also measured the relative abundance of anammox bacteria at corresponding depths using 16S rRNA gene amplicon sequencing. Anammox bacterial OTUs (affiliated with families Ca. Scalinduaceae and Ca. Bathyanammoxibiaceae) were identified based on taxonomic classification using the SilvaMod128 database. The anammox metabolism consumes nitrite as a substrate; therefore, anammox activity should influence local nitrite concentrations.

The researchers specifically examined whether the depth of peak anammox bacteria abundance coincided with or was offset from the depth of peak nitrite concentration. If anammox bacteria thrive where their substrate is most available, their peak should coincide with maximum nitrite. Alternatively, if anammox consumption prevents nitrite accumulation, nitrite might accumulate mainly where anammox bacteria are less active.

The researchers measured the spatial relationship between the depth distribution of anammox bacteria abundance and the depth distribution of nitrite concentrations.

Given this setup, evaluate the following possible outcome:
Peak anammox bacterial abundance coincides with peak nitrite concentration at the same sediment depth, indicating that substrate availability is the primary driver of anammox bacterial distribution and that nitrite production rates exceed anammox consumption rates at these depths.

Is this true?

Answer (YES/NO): NO